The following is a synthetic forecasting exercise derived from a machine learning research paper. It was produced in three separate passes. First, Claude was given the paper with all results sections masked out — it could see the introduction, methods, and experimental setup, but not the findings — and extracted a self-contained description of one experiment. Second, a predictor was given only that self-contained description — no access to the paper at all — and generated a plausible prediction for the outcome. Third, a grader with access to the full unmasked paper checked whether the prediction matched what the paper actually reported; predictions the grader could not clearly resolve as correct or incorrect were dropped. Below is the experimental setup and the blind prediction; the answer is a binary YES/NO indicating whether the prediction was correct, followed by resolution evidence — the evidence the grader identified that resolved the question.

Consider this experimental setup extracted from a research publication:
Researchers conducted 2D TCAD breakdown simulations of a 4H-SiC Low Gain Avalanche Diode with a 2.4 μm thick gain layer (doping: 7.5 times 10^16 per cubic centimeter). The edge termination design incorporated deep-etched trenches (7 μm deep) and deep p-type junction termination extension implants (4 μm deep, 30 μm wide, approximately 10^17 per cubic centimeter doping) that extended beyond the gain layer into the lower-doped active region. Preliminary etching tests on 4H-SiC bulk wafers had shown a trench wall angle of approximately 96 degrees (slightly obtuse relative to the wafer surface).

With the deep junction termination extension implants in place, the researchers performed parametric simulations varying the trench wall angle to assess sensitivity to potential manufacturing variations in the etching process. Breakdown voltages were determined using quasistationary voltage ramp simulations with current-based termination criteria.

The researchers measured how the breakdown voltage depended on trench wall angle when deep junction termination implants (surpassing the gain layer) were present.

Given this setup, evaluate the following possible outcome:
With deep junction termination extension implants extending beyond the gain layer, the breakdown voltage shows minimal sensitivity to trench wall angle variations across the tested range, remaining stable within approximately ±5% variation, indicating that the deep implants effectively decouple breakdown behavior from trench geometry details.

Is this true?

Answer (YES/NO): YES